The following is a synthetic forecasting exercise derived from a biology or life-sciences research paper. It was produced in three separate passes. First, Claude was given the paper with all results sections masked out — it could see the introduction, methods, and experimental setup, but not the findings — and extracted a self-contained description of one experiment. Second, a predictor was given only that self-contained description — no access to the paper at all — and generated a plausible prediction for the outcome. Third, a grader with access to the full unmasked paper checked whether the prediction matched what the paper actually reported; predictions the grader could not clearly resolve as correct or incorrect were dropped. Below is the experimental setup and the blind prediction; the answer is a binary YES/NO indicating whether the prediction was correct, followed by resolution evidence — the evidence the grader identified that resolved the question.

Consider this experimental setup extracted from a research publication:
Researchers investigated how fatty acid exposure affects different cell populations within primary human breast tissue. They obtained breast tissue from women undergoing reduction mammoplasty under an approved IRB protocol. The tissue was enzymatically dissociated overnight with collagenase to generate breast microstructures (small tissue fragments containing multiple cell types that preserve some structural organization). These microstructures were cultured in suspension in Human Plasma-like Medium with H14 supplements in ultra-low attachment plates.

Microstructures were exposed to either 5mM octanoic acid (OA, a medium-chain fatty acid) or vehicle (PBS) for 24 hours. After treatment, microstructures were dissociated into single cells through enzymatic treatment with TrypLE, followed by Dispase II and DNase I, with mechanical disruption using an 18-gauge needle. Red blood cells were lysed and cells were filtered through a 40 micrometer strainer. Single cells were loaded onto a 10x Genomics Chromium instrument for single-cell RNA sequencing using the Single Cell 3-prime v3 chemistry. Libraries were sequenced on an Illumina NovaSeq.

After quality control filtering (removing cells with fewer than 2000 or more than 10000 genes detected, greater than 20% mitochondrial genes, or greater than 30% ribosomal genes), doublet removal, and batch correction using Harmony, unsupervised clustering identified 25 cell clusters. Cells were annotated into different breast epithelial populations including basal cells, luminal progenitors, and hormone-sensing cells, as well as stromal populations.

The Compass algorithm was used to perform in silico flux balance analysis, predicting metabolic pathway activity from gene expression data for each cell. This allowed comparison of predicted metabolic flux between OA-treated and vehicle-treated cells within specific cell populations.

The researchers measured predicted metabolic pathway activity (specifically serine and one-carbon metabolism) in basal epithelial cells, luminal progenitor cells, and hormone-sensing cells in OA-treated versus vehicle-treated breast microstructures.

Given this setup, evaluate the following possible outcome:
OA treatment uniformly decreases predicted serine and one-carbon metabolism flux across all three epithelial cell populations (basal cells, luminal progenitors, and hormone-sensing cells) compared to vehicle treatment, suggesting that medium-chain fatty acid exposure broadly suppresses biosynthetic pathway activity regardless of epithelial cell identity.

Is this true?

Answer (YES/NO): NO